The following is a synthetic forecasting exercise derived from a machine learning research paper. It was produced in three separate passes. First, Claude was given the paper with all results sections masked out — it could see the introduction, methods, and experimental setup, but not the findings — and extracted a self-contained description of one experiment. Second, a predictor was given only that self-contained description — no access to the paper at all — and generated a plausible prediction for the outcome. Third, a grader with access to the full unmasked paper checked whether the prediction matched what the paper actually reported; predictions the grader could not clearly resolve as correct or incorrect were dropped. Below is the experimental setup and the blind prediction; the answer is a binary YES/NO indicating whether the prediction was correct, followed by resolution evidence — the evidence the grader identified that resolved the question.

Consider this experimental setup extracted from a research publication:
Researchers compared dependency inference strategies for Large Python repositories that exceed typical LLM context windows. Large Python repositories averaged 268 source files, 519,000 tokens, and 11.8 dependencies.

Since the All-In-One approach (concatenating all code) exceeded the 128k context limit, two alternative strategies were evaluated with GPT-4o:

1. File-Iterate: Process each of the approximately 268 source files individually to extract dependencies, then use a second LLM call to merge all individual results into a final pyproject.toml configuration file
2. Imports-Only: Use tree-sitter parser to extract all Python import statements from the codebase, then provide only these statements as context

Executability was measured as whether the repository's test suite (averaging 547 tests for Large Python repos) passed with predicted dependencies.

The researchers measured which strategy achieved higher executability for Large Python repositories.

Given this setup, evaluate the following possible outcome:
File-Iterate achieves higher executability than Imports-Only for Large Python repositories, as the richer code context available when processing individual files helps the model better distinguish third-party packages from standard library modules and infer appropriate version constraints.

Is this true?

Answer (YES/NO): NO